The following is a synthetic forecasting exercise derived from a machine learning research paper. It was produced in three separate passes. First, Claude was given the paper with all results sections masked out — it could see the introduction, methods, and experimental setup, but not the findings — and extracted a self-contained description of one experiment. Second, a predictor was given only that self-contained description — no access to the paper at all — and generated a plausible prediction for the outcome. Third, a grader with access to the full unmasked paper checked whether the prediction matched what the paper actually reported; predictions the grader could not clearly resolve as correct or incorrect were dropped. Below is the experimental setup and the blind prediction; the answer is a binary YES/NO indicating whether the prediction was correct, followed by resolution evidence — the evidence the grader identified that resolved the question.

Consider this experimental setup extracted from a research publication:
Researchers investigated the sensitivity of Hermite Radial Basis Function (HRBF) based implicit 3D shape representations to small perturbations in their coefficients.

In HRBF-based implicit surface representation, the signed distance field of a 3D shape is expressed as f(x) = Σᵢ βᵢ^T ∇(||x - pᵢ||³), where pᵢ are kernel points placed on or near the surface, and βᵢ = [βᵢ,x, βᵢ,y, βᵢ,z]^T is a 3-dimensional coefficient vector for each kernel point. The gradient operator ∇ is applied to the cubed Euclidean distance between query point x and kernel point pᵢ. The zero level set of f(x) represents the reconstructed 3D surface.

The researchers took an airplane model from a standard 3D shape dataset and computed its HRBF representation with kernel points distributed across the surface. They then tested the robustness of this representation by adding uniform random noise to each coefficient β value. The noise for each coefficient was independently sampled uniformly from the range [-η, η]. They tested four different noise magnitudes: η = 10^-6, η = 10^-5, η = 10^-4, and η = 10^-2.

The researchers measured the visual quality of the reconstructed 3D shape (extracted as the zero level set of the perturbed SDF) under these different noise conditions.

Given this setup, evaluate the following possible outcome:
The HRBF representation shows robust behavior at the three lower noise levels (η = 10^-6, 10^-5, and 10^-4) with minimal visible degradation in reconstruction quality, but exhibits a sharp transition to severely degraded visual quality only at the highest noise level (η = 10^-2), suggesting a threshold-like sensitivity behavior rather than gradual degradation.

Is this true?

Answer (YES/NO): NO